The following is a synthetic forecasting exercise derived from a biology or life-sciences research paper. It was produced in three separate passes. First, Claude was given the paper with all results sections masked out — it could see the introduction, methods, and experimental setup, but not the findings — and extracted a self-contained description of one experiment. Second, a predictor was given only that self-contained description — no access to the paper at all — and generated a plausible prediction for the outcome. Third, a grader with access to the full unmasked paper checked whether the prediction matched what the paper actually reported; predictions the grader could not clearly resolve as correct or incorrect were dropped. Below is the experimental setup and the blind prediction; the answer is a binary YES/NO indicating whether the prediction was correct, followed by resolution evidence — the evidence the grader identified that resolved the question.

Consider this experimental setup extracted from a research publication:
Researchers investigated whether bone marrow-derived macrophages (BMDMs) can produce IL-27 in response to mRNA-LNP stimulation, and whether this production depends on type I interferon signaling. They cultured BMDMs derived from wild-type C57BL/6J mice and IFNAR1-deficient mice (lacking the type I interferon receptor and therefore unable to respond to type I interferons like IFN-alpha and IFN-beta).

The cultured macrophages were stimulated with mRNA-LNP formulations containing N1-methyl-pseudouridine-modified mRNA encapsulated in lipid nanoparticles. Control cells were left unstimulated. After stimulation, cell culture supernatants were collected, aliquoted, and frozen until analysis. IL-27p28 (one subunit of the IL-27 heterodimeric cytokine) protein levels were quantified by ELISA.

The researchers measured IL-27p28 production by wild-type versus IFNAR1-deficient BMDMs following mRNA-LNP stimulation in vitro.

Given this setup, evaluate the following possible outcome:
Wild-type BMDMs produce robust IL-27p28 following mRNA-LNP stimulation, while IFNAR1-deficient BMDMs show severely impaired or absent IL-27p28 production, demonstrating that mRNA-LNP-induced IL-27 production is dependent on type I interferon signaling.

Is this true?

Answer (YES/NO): YES